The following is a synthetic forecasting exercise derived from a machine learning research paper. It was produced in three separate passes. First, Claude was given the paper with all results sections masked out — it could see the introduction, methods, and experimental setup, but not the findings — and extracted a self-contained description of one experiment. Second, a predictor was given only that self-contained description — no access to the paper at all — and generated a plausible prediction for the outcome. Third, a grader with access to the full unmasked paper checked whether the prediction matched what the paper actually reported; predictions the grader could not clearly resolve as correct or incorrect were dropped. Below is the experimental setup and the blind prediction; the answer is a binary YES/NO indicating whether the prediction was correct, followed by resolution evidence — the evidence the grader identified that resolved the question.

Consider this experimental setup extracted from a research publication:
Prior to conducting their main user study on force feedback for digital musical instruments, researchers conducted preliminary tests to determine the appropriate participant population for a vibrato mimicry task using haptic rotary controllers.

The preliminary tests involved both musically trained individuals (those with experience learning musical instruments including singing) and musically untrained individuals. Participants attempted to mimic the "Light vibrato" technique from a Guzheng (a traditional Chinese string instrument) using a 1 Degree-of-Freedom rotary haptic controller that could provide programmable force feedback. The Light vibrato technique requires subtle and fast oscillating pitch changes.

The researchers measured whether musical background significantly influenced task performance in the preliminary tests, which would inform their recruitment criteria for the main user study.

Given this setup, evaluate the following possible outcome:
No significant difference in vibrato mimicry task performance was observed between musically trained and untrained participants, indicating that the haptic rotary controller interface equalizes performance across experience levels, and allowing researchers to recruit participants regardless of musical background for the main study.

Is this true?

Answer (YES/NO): NO